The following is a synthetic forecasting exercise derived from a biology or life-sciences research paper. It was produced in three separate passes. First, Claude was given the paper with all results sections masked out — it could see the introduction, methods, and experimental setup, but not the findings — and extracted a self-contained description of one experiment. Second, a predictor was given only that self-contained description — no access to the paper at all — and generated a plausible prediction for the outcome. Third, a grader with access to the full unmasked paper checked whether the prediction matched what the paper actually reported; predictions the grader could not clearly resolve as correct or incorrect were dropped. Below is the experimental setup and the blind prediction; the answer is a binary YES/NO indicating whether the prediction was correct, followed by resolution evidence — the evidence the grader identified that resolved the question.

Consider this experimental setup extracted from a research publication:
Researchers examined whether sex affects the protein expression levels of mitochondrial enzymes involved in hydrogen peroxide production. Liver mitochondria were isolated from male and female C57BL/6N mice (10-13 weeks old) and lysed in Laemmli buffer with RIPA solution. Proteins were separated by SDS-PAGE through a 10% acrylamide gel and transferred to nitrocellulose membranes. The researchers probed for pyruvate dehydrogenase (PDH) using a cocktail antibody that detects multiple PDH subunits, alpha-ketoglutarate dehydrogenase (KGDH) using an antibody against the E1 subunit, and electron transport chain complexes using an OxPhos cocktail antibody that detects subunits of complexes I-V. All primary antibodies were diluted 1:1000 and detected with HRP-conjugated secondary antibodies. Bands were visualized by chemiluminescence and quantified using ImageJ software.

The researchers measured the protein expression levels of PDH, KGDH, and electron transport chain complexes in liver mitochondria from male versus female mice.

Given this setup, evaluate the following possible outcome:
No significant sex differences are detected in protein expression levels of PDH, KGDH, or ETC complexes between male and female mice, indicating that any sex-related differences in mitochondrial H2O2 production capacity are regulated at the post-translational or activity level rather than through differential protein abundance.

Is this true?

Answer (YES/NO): NO